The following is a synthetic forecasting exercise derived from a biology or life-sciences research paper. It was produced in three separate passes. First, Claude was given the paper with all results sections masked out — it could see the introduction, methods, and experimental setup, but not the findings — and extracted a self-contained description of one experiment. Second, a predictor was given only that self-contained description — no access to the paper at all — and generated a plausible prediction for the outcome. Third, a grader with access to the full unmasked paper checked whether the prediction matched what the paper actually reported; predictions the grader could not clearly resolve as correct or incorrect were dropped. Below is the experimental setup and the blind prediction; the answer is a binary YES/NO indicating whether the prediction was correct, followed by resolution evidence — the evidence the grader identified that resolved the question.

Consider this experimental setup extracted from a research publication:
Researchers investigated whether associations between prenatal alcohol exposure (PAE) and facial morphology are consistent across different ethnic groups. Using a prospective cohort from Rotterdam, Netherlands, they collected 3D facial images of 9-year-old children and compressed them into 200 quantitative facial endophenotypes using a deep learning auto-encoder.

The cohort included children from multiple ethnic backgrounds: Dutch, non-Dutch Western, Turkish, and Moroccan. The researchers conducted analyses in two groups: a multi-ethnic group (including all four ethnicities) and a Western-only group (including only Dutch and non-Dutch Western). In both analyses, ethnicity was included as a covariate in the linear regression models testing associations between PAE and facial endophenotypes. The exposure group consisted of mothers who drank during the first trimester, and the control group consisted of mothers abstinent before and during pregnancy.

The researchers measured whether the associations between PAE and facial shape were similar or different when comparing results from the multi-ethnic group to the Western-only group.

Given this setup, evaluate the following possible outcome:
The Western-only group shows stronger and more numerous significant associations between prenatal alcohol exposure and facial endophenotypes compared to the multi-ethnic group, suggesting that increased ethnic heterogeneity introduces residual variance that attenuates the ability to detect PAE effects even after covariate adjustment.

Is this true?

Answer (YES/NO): NO